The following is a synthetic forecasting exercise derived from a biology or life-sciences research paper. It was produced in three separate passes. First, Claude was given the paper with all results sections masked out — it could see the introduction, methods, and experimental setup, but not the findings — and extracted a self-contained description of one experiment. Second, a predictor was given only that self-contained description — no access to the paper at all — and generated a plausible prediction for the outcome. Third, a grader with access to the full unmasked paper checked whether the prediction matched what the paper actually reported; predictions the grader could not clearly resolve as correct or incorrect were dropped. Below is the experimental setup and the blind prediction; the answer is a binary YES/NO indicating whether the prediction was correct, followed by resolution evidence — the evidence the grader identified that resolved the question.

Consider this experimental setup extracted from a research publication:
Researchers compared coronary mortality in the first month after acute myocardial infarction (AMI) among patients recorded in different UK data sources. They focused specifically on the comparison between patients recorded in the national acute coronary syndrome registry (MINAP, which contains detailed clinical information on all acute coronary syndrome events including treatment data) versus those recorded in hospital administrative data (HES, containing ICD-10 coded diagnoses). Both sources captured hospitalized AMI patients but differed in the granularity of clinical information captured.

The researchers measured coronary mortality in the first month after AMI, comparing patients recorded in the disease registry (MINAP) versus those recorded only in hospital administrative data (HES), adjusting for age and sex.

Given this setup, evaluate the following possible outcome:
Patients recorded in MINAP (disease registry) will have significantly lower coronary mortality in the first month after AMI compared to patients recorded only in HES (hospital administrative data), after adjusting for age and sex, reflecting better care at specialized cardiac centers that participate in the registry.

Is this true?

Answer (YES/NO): YES